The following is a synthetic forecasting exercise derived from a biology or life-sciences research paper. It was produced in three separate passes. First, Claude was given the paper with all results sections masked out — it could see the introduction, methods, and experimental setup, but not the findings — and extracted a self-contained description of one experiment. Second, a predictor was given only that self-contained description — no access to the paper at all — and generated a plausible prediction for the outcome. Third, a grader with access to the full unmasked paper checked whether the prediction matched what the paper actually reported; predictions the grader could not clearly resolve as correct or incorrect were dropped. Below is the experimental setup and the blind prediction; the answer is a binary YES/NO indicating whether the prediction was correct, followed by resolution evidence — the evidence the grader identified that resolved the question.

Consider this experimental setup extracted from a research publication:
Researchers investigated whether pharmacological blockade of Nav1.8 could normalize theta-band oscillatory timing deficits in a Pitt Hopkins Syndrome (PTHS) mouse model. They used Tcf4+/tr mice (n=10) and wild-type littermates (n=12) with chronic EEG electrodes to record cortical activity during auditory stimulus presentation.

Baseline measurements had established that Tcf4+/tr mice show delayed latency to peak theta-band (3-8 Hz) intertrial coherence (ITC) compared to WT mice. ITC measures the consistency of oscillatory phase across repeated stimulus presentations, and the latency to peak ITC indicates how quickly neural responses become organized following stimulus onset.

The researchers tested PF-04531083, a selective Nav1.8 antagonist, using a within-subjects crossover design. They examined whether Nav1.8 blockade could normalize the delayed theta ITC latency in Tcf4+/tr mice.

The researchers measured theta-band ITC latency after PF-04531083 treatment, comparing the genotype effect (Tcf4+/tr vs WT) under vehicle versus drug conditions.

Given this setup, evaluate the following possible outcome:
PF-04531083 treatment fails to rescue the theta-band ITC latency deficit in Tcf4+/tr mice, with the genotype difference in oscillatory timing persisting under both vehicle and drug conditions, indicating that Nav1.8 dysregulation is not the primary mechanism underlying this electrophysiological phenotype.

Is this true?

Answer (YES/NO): NO